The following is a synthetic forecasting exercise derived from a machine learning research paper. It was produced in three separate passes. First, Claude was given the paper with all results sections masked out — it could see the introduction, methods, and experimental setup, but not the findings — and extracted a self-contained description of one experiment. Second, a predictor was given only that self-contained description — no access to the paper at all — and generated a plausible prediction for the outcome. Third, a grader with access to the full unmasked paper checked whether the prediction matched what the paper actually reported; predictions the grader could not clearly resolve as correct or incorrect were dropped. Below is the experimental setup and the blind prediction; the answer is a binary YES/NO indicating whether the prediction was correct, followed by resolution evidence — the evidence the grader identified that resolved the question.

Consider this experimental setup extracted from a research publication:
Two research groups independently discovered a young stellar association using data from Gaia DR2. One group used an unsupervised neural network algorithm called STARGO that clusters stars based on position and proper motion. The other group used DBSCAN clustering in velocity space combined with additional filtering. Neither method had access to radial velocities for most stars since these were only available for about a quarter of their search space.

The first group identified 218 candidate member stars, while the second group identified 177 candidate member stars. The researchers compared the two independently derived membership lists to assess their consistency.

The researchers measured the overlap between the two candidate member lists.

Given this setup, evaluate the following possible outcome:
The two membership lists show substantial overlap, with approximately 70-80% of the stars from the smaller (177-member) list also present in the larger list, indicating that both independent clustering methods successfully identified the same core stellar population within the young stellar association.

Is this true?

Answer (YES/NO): NO